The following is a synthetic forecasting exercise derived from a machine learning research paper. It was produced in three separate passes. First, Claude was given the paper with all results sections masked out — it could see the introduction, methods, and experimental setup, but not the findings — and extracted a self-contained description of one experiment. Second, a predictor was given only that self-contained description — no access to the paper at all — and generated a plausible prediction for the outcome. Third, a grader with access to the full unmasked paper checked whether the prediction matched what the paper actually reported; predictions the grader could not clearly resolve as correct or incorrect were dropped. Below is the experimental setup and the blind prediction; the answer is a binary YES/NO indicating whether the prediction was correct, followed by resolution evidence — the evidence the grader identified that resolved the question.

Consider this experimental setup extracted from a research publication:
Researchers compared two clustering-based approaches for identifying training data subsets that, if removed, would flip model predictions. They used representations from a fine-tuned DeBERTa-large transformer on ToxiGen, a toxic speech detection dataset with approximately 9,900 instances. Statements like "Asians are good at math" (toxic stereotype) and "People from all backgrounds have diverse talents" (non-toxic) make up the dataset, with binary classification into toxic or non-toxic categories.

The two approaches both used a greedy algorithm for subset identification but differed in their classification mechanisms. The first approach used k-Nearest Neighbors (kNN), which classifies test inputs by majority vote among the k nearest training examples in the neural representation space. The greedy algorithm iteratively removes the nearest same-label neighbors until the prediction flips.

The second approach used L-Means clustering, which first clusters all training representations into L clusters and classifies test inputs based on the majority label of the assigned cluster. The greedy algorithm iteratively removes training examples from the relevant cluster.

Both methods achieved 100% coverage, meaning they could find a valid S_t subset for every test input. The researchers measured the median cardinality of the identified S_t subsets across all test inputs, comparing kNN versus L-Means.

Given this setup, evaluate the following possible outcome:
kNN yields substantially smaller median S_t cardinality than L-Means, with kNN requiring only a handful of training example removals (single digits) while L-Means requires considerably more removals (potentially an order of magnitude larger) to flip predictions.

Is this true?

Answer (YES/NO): NO